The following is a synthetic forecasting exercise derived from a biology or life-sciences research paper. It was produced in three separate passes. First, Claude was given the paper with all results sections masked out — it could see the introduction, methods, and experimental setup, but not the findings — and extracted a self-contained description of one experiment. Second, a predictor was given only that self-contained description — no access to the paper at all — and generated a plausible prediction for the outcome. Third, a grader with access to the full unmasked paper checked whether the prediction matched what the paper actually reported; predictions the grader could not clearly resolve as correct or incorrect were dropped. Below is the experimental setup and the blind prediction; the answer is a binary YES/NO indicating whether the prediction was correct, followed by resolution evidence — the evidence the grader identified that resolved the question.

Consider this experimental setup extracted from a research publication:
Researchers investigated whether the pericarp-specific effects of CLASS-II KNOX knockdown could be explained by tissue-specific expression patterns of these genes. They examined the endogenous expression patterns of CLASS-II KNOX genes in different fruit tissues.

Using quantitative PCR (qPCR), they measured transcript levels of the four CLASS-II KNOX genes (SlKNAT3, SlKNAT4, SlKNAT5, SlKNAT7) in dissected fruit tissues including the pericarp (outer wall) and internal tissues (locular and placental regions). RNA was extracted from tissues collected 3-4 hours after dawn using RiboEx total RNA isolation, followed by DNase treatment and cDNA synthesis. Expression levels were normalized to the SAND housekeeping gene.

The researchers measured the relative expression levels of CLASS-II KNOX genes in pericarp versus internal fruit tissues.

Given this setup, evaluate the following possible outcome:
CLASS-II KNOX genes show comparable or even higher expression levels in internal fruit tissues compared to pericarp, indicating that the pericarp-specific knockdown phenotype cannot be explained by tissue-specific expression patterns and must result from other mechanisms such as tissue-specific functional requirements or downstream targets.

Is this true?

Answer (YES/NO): YES